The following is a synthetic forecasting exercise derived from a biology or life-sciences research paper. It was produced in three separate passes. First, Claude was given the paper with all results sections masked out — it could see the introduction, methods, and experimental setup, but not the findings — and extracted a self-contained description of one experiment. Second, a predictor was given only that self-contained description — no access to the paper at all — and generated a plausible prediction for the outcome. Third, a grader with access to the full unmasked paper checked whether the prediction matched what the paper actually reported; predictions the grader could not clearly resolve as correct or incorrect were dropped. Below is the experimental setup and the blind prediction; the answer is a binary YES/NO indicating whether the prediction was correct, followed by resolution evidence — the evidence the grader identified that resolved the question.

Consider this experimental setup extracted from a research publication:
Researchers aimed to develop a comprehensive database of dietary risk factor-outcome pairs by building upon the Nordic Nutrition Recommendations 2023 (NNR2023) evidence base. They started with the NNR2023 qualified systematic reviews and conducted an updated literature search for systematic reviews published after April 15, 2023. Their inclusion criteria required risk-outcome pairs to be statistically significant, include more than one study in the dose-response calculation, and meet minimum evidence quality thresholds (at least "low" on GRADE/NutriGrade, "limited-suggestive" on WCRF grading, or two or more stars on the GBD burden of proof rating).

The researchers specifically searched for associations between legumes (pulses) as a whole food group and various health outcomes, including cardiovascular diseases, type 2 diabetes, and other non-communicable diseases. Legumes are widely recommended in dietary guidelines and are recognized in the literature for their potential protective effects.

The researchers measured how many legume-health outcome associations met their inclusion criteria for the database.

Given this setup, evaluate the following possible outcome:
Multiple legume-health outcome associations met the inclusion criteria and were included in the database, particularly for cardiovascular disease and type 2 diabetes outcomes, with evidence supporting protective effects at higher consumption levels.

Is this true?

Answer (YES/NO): NO